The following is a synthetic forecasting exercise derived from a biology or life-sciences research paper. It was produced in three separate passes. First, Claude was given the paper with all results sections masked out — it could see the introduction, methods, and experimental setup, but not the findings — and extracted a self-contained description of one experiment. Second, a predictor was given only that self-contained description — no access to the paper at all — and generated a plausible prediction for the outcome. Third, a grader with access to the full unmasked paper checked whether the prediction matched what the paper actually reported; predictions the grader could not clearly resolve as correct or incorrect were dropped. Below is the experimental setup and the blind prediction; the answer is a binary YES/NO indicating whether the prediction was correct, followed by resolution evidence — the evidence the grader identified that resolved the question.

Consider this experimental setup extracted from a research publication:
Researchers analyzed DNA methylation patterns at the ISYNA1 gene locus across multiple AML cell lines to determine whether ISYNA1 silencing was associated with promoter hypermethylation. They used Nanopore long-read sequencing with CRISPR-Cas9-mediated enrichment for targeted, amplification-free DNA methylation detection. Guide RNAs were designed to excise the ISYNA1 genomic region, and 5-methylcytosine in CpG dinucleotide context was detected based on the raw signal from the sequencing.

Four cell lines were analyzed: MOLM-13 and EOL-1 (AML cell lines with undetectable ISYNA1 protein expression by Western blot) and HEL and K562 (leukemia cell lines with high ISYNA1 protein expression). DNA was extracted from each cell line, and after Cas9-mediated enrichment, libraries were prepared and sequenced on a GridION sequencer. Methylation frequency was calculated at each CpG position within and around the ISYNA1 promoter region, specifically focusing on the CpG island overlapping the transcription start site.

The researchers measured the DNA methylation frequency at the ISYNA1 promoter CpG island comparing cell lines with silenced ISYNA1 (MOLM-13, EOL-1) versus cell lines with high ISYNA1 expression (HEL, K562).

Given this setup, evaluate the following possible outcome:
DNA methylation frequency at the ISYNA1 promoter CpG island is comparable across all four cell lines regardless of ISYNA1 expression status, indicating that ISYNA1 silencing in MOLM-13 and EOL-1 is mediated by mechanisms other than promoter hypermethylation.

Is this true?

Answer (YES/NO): NO